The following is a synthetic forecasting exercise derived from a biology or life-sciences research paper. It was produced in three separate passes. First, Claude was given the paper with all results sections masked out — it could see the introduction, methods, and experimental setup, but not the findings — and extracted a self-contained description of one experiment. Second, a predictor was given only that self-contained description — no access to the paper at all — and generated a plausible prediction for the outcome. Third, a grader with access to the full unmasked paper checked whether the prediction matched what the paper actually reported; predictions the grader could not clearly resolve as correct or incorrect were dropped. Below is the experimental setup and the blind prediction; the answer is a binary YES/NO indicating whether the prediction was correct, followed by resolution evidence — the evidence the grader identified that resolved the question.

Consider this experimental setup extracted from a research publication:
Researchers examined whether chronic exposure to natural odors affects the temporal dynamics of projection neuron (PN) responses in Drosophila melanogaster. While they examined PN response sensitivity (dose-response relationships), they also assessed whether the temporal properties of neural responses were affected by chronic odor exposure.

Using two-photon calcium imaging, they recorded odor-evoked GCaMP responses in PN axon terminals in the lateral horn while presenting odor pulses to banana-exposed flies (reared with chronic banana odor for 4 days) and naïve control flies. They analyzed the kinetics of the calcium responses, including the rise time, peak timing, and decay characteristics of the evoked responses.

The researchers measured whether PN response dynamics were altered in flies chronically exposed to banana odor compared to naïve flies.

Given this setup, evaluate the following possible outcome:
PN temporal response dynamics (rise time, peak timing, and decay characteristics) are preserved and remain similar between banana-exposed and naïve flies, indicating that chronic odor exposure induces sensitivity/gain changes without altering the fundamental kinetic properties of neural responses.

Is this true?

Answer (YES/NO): NO